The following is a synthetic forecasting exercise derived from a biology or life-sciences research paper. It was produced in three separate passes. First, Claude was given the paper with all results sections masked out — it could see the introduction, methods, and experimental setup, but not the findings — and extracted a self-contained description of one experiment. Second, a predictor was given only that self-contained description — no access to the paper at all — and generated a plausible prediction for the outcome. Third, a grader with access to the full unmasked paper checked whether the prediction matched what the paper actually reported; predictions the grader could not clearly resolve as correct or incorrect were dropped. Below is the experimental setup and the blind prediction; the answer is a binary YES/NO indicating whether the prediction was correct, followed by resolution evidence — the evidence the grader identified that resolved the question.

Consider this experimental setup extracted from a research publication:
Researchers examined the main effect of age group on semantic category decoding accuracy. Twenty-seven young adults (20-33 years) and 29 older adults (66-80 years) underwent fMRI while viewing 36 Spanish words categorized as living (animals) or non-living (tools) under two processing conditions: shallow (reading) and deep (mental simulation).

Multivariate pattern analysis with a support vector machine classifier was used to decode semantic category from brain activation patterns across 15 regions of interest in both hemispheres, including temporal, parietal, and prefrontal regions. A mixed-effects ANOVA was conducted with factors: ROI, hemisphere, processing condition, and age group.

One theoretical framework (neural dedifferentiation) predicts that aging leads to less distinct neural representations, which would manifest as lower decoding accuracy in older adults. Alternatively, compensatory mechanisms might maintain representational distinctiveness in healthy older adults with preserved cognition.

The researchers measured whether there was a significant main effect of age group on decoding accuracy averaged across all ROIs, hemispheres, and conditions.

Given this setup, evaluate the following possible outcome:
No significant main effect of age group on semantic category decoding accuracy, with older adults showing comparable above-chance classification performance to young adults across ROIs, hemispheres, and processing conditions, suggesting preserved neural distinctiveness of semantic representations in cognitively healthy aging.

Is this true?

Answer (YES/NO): YES